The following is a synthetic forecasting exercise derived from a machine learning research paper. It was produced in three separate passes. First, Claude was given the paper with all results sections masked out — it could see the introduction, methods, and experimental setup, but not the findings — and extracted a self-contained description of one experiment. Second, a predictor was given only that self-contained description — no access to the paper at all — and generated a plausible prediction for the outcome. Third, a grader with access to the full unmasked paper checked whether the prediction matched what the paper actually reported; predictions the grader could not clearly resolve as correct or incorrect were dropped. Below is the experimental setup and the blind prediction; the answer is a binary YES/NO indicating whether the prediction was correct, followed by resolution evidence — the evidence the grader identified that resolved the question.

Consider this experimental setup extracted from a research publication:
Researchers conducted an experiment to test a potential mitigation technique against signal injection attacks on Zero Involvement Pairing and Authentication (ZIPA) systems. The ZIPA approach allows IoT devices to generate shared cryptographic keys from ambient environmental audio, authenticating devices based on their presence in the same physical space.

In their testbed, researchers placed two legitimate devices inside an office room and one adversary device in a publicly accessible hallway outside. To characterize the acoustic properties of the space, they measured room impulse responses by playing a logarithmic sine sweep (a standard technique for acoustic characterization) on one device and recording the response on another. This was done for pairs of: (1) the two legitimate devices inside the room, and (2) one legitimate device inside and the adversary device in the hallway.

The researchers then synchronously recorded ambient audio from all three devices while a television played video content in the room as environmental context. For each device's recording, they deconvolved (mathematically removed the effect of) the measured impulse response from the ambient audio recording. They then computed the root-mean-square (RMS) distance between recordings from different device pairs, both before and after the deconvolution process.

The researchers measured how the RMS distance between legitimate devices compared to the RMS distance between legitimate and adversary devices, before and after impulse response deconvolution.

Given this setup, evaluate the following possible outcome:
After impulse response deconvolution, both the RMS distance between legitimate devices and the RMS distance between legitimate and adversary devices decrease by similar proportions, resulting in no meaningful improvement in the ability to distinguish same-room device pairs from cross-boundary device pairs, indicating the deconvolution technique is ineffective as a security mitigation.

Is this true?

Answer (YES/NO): NO